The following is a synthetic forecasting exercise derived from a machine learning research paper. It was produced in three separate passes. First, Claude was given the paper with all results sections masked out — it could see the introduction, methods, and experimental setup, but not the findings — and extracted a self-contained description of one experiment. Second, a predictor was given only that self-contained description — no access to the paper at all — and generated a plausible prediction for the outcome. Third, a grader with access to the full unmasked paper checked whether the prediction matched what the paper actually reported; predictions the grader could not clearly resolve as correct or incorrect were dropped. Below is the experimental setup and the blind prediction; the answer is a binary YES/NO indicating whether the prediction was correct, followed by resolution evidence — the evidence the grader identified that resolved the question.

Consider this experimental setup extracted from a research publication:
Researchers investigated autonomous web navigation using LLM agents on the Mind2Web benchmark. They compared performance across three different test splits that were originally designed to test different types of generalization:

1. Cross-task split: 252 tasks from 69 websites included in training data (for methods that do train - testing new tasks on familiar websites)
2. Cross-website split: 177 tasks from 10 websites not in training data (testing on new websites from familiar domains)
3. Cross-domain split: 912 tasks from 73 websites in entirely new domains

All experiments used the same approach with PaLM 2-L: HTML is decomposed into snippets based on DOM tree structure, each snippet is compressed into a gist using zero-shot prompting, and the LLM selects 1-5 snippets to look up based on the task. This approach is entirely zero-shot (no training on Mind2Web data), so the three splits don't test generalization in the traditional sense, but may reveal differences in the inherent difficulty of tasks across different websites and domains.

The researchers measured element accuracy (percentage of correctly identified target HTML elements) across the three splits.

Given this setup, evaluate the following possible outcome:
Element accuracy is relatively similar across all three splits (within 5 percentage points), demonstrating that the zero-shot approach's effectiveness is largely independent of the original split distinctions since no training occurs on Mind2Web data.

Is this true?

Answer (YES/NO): YES